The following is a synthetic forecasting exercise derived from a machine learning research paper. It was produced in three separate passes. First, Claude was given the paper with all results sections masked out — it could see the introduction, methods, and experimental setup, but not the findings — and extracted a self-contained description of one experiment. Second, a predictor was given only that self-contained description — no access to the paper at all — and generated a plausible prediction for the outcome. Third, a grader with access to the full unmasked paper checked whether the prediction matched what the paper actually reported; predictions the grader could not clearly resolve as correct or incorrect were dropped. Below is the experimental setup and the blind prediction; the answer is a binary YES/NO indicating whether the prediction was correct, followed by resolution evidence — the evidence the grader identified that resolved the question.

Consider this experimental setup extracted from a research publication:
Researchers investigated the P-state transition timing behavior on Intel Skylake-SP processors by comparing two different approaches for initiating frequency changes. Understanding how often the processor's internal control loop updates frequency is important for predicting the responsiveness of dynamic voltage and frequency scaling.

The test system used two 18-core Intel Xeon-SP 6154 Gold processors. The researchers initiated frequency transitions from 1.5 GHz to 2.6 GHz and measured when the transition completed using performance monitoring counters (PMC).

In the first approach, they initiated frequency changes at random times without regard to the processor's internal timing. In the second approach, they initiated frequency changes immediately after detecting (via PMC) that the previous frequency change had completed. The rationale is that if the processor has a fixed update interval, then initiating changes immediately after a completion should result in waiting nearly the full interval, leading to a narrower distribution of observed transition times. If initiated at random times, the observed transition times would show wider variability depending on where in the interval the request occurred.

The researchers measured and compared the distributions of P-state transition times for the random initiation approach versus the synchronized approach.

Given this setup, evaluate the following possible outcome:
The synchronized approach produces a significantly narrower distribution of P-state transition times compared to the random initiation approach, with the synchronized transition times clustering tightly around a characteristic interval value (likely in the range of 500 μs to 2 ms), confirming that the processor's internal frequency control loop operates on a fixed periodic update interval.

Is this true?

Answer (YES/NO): YES